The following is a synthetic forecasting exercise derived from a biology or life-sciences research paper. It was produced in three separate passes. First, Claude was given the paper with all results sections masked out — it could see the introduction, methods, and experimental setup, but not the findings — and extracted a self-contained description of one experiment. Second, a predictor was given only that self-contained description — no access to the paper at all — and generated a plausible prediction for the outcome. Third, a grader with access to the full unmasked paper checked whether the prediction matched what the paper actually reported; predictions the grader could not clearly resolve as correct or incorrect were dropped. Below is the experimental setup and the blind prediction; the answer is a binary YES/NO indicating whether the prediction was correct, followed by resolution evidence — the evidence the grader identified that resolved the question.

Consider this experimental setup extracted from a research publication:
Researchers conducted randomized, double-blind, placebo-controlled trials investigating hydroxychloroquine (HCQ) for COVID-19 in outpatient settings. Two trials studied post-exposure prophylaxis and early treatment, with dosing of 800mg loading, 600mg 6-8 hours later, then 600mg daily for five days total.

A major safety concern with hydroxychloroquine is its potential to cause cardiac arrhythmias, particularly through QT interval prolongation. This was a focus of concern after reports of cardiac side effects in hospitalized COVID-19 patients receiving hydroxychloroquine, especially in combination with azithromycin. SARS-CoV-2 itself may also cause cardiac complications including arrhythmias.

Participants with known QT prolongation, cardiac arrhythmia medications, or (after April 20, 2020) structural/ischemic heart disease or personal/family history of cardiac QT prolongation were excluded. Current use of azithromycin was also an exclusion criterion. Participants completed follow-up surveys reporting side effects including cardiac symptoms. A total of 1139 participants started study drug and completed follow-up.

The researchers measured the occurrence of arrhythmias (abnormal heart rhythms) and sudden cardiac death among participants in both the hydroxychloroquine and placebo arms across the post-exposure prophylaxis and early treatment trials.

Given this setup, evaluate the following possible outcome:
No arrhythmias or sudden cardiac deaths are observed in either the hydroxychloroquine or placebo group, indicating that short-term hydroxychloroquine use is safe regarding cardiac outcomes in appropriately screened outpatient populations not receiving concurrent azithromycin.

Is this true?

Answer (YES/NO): YES